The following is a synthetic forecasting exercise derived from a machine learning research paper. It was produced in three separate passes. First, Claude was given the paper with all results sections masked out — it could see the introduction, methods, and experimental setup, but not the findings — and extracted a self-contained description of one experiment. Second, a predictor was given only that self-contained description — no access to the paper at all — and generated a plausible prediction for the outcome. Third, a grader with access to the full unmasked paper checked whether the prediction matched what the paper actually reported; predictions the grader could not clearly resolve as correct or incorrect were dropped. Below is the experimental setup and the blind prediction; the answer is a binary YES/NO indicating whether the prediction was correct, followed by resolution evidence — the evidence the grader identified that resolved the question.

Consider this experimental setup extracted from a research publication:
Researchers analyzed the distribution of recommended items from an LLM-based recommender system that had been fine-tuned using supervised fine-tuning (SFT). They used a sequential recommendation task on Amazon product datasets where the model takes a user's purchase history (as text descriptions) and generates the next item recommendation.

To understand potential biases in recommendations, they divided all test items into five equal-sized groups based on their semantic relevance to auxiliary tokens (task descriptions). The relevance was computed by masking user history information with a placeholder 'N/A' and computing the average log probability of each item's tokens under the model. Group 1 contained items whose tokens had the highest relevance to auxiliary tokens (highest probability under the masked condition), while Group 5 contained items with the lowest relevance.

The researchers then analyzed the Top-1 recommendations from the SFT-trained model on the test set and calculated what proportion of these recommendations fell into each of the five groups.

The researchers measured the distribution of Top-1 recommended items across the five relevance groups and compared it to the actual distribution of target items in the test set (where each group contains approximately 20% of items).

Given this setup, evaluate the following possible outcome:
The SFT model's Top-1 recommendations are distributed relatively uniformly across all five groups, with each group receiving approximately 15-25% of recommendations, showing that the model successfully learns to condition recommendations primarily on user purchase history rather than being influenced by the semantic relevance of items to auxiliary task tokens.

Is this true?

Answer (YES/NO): NO